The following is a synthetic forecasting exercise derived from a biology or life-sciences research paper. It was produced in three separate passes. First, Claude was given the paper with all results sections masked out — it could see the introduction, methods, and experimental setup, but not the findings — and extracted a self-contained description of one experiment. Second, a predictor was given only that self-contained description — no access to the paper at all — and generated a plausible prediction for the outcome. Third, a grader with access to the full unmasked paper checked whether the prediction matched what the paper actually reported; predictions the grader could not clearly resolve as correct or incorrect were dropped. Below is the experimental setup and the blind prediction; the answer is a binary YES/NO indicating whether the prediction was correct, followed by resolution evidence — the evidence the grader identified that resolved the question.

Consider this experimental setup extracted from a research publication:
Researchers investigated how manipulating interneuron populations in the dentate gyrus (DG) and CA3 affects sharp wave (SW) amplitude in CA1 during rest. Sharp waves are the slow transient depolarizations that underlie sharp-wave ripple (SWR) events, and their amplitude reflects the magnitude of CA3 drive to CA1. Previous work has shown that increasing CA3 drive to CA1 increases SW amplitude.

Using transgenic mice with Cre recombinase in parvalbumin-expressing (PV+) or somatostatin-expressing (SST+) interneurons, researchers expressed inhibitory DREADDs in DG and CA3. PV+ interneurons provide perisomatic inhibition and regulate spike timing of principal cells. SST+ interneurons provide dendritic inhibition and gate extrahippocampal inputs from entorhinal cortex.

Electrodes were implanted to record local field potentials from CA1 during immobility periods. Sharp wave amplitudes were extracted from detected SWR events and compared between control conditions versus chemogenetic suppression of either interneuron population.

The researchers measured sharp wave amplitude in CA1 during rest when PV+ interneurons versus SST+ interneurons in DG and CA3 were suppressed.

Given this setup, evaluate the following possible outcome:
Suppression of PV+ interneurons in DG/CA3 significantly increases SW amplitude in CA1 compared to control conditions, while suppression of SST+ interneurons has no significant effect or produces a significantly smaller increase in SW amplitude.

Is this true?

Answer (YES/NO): YES